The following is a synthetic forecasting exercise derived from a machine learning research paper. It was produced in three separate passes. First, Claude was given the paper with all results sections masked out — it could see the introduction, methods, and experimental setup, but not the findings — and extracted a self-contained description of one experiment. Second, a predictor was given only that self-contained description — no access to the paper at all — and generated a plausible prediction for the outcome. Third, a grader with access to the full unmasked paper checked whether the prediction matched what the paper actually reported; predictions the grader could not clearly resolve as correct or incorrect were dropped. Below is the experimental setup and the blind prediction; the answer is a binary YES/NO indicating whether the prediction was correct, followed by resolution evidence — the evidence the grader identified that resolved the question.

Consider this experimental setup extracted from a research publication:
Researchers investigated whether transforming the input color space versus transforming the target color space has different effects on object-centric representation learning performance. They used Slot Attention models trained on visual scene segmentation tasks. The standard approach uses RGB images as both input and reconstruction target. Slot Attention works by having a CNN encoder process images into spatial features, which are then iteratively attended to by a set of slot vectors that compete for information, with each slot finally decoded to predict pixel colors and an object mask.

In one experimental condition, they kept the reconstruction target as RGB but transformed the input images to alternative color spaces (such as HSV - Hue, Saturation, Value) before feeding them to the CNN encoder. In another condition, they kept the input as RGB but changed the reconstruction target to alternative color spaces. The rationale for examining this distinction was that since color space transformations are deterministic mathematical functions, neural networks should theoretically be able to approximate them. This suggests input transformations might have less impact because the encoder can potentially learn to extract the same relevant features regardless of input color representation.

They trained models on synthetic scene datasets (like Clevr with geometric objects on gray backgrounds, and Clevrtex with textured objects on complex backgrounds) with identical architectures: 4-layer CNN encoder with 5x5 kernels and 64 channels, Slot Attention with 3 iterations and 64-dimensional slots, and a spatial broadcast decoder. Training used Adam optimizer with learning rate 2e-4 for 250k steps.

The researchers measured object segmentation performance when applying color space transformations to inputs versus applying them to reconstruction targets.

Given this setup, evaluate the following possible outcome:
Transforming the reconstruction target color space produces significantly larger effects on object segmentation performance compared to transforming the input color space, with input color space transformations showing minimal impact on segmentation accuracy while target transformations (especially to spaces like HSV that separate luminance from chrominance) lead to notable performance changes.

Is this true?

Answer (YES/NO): YES